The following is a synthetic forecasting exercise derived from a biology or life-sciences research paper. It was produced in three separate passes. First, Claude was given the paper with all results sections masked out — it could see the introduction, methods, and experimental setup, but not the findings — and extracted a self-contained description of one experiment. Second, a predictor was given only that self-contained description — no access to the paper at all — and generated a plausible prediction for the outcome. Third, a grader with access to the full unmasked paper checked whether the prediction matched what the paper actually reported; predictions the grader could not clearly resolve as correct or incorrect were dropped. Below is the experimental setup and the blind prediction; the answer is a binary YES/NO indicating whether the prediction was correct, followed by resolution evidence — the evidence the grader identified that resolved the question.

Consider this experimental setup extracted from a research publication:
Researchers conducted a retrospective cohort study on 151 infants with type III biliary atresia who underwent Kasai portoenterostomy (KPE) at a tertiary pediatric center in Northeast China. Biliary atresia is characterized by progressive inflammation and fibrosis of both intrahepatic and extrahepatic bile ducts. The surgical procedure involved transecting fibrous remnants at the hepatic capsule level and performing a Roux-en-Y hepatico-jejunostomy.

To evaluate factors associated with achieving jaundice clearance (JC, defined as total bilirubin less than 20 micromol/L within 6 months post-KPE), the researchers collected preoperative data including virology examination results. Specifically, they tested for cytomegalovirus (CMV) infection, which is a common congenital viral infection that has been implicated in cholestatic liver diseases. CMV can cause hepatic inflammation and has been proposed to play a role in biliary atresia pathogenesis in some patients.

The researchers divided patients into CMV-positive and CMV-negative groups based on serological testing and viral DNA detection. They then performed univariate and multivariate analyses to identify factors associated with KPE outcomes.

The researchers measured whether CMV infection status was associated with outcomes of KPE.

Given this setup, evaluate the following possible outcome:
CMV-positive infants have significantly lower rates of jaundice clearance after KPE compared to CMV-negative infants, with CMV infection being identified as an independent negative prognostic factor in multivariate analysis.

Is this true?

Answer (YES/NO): NO